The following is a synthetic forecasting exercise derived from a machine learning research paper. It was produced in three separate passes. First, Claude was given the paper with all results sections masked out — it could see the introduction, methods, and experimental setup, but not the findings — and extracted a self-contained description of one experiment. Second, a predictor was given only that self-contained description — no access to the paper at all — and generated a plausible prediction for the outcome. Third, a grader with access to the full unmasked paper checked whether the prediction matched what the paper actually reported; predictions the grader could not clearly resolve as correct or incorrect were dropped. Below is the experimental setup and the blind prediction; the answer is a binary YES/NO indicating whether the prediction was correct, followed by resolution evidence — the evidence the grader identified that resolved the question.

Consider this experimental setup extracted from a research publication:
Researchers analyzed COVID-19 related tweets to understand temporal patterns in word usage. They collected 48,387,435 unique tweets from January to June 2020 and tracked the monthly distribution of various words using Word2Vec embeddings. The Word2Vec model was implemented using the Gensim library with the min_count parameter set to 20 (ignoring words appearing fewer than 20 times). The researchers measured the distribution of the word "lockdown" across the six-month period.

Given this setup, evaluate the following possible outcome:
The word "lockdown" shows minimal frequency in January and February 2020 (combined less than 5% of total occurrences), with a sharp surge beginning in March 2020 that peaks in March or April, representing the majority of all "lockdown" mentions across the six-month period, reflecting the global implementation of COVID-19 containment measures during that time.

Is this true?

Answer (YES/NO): NO